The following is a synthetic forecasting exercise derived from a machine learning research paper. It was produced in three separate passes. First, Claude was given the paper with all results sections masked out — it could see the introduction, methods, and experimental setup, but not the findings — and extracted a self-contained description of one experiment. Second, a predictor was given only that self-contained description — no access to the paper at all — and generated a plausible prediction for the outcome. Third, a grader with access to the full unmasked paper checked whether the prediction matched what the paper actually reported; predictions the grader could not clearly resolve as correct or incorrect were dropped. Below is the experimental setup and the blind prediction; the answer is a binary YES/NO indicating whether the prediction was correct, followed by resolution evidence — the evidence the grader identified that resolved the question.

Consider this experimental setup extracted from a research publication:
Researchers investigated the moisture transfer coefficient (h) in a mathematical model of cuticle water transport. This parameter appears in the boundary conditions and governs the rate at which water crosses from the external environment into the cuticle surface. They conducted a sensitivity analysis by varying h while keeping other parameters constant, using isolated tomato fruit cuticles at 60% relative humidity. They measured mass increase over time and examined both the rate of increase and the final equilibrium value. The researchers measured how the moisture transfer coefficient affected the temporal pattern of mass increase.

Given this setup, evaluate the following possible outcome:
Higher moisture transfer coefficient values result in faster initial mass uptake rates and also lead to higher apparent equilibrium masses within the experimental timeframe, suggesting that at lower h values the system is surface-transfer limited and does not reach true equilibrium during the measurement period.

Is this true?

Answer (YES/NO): NO